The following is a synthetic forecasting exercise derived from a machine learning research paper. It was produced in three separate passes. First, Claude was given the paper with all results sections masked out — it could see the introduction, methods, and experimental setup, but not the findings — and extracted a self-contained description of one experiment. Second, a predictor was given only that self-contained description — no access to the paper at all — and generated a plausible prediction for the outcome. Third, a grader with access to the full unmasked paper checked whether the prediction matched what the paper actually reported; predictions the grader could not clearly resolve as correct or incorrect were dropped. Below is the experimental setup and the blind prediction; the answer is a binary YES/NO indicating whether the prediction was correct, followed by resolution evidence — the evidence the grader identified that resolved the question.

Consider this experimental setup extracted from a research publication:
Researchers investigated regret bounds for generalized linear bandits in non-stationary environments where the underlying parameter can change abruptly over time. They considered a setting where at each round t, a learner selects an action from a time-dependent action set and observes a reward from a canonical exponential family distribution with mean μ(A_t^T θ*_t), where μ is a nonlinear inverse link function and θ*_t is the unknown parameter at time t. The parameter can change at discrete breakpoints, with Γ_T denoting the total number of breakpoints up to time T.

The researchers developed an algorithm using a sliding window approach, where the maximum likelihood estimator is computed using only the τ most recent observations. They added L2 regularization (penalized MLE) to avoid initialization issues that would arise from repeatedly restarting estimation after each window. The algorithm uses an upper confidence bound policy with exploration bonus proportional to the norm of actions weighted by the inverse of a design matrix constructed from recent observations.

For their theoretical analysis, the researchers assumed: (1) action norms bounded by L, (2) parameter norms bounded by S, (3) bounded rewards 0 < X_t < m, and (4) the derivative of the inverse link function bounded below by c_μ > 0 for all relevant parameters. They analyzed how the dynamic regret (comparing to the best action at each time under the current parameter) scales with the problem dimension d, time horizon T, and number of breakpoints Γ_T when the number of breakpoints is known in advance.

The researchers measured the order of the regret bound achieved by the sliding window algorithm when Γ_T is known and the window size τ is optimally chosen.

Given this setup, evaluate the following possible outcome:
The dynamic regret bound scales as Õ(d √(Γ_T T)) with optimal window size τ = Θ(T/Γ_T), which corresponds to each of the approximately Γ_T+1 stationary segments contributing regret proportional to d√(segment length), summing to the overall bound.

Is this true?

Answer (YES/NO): NO